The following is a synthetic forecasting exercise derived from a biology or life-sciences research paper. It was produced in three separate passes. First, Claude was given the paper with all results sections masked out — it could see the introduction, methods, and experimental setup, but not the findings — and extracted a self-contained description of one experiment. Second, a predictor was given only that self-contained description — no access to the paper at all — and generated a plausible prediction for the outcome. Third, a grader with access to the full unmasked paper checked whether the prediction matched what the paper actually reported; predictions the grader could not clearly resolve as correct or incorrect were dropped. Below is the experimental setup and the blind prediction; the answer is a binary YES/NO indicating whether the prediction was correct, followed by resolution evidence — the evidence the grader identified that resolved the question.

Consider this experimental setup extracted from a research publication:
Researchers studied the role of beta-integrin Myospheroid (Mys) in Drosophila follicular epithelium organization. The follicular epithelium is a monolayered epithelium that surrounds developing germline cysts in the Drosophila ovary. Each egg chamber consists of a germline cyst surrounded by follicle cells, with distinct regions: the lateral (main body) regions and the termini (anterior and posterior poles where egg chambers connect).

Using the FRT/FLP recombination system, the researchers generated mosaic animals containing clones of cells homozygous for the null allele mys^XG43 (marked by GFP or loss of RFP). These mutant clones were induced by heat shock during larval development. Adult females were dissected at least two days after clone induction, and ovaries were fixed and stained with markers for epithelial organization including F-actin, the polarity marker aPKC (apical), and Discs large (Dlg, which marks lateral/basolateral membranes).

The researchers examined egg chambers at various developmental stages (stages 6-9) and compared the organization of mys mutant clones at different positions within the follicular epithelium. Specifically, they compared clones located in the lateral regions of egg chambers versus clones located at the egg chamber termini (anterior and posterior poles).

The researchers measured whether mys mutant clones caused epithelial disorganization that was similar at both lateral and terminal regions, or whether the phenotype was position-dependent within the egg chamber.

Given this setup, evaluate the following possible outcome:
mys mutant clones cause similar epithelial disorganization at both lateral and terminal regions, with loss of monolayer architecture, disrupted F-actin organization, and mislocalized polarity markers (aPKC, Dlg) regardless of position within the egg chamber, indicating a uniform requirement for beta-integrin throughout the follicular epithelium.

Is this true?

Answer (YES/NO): NO